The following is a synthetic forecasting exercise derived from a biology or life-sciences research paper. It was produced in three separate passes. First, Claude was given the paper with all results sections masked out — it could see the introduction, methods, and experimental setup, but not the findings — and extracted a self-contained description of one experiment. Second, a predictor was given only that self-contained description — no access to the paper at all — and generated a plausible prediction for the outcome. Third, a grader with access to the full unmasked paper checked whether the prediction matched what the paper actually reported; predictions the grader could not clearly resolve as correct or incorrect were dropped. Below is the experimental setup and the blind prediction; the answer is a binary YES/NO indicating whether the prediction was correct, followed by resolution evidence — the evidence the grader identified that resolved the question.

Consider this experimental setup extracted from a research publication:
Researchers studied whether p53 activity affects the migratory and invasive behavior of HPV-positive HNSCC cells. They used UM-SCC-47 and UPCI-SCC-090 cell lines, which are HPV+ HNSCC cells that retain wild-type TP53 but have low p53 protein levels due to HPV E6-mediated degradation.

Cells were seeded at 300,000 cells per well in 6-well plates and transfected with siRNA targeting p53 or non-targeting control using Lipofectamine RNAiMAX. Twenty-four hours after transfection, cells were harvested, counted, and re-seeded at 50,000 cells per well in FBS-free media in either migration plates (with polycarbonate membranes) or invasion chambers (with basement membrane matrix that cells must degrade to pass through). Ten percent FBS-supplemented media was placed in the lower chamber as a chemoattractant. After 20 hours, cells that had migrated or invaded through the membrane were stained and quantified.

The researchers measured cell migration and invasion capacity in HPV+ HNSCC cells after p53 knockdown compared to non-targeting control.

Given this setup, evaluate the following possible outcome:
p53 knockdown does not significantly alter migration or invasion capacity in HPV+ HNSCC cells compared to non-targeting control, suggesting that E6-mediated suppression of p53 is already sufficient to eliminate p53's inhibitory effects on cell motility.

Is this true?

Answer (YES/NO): NO